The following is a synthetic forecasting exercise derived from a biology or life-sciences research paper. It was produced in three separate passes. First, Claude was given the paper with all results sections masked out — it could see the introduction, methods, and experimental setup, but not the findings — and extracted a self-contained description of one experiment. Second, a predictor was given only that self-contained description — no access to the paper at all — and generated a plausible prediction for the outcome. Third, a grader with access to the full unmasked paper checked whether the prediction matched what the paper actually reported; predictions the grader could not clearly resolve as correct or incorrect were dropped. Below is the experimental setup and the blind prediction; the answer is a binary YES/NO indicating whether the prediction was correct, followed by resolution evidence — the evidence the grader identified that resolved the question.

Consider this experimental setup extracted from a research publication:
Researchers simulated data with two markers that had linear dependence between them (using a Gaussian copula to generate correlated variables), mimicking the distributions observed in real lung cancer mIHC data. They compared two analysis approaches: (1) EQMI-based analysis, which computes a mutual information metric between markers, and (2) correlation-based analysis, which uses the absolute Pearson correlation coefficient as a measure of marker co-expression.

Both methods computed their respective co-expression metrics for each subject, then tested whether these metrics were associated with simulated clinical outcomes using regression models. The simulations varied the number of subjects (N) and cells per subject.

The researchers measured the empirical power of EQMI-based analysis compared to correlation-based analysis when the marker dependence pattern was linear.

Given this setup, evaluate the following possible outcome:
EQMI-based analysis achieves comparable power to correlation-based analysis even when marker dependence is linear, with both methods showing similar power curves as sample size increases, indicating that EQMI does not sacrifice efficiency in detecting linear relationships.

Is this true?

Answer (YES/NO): YES